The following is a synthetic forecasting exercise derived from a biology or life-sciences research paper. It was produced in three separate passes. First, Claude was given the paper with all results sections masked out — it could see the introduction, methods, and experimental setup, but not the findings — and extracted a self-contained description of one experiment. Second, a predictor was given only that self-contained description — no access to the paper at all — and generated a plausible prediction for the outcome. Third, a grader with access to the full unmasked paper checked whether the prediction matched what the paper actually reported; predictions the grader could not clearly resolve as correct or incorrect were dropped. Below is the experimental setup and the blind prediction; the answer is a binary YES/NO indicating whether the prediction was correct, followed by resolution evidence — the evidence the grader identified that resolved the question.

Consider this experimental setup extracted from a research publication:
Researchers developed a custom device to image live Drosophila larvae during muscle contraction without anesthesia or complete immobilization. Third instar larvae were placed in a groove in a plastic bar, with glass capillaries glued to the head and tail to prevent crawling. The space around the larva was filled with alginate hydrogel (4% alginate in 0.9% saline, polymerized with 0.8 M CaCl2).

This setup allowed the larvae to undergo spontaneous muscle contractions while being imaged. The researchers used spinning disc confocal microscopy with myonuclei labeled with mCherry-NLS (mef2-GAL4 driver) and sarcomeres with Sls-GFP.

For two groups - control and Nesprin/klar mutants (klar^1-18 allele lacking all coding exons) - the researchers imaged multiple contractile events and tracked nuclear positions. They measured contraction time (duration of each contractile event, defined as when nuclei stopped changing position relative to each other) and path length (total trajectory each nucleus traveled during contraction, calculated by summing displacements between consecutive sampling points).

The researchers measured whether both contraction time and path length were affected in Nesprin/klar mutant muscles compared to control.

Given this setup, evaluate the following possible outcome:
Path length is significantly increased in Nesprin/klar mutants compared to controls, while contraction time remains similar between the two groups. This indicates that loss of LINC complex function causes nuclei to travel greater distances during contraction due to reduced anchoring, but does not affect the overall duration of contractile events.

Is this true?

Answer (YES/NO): NO